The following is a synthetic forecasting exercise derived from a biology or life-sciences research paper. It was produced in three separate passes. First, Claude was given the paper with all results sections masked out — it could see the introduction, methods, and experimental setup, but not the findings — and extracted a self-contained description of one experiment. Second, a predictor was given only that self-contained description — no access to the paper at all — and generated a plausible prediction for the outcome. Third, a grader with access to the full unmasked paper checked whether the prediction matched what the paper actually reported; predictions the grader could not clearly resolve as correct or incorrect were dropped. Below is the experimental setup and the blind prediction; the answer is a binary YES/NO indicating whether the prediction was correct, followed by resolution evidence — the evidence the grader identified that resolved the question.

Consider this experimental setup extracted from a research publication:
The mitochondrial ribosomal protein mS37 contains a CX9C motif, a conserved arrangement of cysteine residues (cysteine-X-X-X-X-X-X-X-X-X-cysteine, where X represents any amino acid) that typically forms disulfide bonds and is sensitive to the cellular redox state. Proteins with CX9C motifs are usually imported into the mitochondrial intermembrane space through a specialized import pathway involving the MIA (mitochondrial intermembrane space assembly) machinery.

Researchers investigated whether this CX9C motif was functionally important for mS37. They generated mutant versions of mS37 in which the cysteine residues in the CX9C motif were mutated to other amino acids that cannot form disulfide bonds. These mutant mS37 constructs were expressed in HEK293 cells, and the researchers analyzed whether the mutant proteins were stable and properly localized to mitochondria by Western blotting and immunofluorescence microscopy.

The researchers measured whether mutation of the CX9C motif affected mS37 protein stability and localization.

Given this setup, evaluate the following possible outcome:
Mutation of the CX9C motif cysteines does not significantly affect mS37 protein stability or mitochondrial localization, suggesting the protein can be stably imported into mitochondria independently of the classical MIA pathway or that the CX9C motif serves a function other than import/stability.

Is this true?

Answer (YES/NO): NO